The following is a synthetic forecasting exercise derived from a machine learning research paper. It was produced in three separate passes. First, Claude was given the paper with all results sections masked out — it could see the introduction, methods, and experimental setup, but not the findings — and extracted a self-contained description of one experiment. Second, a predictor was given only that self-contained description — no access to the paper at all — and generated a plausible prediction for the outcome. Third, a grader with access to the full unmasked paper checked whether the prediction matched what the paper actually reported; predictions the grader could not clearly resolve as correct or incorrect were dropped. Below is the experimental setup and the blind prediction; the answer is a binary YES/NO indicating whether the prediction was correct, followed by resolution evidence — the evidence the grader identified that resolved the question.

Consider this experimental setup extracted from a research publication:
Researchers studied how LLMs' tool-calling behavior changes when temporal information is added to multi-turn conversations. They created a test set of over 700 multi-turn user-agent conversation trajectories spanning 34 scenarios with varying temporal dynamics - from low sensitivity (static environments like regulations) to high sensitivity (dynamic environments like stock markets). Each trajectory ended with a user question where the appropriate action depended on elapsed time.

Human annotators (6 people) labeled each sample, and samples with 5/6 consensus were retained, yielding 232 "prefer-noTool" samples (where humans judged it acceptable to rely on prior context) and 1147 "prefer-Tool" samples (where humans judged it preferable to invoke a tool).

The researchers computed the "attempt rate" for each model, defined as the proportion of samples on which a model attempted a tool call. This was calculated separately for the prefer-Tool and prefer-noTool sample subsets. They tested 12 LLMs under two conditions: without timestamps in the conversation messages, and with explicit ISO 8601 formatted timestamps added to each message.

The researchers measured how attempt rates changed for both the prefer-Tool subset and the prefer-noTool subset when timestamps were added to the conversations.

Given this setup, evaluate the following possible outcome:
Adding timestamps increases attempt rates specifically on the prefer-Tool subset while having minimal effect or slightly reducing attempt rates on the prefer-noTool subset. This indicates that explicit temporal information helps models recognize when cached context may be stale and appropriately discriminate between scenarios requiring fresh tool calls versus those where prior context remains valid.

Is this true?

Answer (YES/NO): NO